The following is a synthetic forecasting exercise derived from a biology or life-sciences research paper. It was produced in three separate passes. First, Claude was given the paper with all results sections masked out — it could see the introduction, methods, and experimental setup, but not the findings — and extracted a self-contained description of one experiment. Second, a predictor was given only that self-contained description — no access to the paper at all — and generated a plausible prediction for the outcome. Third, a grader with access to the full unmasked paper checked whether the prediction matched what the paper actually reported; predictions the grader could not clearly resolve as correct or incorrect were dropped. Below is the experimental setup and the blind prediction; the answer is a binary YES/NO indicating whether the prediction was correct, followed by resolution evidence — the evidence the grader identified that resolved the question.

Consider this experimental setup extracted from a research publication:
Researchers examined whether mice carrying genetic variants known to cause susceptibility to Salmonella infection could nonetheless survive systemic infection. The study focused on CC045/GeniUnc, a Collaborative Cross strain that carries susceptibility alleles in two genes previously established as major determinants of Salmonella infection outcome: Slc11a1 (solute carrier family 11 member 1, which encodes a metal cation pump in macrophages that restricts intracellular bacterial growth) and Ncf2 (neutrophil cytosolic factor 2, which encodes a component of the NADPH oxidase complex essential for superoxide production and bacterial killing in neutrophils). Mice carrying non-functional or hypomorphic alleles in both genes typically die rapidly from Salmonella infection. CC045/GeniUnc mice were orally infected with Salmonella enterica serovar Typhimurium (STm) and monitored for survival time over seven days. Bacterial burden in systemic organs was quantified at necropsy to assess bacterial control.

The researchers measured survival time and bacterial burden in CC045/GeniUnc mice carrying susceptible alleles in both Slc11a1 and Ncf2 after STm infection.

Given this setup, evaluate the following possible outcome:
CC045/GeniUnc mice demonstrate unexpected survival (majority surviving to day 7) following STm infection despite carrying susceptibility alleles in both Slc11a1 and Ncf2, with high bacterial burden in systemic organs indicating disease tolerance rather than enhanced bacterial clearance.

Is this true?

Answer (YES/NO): YES